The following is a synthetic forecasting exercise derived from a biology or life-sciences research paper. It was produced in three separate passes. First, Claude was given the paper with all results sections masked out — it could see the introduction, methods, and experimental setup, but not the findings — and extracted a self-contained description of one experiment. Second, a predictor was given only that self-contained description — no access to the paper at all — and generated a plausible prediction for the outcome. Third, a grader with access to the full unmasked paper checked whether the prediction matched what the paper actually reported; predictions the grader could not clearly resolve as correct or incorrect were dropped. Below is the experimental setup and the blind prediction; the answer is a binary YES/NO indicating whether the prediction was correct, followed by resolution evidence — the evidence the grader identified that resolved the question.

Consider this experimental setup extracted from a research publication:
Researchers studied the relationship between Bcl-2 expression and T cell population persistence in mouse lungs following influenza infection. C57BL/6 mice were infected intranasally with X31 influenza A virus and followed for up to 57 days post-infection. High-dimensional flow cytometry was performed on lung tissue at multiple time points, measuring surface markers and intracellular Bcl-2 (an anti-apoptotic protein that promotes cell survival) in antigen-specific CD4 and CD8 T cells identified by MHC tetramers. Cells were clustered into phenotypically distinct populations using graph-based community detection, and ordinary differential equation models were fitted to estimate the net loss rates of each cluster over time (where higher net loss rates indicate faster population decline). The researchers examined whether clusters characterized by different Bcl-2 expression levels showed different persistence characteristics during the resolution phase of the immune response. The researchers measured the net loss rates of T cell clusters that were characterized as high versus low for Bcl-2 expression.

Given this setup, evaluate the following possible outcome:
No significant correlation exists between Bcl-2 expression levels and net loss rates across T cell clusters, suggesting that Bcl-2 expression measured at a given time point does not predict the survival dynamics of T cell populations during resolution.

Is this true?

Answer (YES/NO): NO